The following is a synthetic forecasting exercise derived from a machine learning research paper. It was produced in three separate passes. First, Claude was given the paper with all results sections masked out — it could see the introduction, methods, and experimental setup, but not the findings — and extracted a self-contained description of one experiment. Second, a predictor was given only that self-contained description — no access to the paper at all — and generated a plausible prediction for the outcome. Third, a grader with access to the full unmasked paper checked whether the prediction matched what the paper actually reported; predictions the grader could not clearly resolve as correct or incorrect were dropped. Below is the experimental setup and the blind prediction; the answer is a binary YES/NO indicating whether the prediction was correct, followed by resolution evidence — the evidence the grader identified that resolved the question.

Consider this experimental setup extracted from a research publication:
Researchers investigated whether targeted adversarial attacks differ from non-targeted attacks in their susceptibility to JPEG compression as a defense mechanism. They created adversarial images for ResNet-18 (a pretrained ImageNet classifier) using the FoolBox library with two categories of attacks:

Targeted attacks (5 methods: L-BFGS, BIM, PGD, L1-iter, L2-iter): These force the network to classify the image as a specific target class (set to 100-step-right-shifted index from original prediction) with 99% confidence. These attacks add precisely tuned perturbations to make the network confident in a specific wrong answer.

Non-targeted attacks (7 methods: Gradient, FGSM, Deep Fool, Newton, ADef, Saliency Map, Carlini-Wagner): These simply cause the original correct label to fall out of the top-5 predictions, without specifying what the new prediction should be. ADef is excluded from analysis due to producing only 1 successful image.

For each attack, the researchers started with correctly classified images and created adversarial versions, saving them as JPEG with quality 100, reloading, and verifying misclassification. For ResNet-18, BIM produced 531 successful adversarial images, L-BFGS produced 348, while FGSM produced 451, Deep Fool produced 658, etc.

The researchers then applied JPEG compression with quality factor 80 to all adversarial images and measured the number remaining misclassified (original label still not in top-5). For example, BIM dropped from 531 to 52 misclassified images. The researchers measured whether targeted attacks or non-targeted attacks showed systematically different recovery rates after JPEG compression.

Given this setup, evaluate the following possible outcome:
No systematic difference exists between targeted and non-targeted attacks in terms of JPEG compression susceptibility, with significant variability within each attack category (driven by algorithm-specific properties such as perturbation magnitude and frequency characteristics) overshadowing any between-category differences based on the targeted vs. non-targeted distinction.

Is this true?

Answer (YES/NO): NO